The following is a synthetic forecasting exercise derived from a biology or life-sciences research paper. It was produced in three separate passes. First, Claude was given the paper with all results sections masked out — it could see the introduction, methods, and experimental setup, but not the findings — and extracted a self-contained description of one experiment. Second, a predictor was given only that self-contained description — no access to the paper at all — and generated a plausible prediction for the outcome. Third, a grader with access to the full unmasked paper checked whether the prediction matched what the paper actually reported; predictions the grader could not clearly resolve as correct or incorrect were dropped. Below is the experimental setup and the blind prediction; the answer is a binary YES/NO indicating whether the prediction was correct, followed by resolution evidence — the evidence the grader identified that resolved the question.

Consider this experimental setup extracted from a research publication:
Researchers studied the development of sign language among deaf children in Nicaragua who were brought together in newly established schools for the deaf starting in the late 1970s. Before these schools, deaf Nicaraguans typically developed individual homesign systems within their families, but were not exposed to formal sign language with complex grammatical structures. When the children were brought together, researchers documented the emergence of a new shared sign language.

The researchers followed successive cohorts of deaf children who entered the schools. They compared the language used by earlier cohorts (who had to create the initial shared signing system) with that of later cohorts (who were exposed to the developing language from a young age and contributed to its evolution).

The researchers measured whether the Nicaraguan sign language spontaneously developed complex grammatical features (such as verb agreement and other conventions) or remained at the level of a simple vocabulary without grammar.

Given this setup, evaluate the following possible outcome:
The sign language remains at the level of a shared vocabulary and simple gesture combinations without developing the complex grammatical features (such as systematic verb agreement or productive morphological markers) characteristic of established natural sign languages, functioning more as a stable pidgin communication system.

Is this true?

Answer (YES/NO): NO